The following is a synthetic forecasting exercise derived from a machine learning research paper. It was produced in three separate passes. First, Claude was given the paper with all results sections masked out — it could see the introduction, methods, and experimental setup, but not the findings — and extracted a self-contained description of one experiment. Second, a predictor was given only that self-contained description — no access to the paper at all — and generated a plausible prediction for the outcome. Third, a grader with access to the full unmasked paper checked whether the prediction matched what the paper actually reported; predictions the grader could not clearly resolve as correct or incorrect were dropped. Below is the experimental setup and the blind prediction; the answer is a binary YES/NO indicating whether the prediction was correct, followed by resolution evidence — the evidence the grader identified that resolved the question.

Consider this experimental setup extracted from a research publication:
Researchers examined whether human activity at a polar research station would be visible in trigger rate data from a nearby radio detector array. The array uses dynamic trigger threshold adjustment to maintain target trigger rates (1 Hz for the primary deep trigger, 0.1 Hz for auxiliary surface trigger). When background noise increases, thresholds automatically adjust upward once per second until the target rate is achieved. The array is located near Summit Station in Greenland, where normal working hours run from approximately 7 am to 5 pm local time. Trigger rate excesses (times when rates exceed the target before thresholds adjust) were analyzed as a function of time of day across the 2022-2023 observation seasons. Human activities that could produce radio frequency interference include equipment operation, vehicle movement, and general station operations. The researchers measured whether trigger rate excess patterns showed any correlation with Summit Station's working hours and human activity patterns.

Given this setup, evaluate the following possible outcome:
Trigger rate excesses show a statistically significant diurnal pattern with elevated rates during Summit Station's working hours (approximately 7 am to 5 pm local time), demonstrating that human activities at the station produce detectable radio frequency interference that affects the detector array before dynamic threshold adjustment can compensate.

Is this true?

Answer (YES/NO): YES